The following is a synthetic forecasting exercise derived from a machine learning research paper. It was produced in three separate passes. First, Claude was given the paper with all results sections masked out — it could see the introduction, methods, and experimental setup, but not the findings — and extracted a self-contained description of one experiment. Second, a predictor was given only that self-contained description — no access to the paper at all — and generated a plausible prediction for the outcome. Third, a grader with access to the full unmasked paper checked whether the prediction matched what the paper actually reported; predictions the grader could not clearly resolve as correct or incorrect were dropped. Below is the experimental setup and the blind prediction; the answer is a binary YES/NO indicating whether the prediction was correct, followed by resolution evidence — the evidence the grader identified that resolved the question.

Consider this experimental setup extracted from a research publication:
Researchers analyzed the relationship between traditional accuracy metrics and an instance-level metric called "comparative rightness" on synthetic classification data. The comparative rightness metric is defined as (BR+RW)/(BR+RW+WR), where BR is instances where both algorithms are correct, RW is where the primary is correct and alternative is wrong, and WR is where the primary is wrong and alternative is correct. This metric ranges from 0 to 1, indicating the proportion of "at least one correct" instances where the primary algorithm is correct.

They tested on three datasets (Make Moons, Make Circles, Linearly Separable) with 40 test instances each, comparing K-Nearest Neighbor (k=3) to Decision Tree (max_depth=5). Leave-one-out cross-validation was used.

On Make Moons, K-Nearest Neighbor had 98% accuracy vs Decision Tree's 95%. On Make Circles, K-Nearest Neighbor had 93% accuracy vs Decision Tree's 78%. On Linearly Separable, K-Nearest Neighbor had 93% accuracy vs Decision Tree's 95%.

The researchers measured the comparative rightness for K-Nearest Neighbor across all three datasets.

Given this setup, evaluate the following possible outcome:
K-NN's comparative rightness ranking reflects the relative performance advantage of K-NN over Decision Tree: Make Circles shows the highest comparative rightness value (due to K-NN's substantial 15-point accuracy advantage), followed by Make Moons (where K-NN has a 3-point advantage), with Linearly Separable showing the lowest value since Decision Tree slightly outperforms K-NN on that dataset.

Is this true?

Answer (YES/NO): NO